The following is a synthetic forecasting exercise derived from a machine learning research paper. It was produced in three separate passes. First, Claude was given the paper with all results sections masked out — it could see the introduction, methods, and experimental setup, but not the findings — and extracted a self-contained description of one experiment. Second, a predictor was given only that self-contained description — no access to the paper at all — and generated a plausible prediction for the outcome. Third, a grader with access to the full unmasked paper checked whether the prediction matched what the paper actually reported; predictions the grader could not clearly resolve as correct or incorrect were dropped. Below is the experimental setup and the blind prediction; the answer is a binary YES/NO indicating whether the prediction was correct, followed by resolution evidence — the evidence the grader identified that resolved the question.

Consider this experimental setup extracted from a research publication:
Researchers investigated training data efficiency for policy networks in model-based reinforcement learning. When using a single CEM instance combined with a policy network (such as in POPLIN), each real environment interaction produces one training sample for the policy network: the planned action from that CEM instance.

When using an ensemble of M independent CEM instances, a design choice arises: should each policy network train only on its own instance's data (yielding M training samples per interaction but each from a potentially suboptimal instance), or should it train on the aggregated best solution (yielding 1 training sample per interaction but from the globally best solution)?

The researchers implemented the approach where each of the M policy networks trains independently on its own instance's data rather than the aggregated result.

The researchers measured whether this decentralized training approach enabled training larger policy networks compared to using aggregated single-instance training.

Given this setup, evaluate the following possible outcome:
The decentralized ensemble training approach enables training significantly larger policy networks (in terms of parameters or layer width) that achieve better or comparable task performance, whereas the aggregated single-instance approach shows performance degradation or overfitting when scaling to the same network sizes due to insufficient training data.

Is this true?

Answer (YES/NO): YES